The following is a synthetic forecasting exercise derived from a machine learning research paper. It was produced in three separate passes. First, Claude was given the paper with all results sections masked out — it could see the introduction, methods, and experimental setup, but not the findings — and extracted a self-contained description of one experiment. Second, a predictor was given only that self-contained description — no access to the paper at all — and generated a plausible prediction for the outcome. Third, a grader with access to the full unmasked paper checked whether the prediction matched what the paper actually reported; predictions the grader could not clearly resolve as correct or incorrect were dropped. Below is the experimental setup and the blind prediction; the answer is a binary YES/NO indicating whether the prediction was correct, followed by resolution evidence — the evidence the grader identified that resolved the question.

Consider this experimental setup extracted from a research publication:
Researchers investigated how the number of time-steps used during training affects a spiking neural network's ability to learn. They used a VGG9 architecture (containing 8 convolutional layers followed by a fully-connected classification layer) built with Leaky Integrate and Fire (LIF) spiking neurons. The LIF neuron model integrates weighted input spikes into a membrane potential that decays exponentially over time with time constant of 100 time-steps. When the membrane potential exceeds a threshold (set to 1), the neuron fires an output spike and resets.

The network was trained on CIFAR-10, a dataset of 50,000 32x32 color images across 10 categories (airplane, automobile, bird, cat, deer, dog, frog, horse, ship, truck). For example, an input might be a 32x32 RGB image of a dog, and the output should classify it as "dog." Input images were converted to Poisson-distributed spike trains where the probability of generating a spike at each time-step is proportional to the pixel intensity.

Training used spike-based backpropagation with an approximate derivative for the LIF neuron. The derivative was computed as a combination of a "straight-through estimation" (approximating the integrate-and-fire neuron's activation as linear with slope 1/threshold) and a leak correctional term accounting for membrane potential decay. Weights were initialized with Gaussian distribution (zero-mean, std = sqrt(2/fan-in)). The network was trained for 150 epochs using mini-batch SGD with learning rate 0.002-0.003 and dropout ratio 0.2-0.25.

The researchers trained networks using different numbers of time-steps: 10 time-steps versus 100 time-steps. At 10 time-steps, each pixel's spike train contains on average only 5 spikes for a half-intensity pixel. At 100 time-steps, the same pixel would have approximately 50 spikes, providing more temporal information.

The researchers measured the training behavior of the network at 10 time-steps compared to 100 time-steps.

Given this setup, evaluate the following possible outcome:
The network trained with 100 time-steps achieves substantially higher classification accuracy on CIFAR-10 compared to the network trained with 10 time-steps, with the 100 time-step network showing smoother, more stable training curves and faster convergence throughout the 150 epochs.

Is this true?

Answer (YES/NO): NO